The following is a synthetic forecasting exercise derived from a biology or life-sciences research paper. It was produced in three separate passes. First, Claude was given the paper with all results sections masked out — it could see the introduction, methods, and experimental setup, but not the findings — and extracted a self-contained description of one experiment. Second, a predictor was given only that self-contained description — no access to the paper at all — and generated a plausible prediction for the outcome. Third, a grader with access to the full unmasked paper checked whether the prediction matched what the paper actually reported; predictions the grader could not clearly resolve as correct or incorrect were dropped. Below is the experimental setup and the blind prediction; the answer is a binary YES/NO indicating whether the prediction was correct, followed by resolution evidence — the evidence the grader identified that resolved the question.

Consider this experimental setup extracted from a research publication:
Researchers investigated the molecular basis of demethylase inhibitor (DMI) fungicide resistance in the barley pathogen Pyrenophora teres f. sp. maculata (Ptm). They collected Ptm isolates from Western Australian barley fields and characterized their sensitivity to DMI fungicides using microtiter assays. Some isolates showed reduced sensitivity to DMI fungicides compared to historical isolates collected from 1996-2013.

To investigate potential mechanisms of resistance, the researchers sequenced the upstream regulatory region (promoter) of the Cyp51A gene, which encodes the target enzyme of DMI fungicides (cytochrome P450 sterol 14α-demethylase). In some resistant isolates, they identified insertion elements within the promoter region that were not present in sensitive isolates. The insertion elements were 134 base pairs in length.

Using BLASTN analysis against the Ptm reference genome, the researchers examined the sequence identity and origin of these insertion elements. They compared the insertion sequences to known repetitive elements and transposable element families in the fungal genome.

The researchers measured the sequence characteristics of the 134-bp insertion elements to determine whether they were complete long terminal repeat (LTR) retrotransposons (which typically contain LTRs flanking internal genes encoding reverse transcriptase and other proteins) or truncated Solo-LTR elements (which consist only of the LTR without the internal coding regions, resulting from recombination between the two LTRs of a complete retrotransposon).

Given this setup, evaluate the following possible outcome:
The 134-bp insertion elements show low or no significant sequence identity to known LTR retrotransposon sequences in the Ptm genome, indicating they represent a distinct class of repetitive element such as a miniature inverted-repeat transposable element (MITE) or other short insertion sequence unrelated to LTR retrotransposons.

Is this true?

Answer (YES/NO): NO